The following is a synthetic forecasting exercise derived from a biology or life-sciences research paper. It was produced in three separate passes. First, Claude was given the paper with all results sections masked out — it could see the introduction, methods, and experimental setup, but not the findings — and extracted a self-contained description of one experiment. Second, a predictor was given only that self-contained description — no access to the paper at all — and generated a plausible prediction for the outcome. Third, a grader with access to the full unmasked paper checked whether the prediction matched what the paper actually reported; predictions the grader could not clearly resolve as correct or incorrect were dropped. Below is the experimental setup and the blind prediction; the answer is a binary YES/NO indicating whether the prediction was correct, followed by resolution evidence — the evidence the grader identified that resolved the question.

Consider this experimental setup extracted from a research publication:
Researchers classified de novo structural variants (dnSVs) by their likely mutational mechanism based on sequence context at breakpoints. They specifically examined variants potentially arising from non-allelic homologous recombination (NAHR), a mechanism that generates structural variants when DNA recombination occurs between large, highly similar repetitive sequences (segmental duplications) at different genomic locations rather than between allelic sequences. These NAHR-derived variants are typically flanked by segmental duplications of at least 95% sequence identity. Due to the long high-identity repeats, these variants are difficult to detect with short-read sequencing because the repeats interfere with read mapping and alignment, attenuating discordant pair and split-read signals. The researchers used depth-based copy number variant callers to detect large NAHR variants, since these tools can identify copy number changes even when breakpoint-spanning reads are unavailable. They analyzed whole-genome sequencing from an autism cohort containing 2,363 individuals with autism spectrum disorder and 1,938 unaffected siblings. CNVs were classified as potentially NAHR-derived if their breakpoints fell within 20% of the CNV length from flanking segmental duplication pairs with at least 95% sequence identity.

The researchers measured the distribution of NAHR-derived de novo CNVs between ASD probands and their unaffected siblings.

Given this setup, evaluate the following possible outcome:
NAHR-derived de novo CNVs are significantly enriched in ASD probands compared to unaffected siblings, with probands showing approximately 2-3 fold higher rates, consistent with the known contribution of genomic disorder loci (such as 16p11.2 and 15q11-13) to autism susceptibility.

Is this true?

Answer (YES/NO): NO